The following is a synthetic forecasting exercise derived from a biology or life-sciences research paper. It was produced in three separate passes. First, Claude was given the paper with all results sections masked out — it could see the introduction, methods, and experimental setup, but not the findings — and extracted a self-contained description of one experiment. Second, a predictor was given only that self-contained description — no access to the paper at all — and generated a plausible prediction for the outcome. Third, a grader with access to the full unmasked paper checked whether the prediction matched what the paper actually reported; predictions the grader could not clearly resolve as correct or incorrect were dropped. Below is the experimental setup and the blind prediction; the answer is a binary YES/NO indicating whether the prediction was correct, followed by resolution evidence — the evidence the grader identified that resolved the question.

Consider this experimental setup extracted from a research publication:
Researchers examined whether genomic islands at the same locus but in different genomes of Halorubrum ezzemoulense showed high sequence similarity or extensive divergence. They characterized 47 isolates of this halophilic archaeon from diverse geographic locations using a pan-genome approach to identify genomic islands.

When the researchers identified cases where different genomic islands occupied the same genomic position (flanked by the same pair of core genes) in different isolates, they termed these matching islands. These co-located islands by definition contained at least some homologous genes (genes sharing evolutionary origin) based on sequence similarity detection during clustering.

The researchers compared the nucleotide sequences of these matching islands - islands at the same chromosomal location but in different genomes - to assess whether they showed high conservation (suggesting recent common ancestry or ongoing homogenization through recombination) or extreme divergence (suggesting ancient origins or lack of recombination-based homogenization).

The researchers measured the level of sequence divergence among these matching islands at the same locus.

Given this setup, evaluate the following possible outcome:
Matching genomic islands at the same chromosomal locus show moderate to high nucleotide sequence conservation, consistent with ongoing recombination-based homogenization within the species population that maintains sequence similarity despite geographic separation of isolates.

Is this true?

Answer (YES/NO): NO